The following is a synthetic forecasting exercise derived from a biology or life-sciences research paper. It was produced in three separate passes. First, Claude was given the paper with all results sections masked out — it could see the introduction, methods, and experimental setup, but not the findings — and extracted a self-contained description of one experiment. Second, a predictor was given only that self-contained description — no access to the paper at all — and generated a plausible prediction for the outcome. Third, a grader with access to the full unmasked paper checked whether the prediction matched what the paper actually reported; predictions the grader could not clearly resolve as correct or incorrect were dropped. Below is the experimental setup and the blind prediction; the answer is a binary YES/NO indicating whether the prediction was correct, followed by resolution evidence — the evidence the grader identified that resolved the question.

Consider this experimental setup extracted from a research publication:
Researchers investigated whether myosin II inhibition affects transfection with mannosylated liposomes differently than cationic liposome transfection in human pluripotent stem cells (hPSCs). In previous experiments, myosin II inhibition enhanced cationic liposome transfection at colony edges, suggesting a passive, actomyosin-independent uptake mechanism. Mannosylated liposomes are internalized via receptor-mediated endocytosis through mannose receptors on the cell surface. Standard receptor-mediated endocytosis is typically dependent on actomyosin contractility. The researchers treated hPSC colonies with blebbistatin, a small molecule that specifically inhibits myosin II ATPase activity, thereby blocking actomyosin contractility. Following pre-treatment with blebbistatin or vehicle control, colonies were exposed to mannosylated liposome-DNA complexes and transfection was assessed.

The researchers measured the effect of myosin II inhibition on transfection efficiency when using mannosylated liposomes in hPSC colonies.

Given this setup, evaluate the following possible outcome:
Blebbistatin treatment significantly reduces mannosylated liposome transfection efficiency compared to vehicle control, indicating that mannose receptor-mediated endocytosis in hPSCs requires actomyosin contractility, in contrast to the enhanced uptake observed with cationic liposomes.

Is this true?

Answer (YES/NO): NO